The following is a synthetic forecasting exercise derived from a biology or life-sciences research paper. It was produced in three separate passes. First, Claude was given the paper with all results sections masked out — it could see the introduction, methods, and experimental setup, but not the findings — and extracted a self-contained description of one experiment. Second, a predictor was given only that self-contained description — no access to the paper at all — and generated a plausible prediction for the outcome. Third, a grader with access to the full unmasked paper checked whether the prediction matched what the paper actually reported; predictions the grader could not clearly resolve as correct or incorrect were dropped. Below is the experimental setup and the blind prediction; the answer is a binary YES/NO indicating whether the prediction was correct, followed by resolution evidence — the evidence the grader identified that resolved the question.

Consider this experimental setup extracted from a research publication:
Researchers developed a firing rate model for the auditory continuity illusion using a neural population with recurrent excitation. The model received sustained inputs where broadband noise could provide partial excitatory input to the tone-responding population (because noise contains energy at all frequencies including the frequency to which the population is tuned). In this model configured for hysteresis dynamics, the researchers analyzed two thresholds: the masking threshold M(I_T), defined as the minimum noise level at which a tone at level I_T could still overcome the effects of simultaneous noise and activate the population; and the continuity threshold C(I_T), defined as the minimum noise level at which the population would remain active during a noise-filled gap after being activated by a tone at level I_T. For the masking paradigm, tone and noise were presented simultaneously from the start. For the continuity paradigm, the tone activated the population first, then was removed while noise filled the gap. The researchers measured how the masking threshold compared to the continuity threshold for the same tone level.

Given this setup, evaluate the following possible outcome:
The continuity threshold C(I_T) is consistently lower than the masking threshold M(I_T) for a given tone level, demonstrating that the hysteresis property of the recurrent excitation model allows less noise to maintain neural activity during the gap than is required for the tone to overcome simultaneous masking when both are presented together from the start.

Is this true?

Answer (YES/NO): NO